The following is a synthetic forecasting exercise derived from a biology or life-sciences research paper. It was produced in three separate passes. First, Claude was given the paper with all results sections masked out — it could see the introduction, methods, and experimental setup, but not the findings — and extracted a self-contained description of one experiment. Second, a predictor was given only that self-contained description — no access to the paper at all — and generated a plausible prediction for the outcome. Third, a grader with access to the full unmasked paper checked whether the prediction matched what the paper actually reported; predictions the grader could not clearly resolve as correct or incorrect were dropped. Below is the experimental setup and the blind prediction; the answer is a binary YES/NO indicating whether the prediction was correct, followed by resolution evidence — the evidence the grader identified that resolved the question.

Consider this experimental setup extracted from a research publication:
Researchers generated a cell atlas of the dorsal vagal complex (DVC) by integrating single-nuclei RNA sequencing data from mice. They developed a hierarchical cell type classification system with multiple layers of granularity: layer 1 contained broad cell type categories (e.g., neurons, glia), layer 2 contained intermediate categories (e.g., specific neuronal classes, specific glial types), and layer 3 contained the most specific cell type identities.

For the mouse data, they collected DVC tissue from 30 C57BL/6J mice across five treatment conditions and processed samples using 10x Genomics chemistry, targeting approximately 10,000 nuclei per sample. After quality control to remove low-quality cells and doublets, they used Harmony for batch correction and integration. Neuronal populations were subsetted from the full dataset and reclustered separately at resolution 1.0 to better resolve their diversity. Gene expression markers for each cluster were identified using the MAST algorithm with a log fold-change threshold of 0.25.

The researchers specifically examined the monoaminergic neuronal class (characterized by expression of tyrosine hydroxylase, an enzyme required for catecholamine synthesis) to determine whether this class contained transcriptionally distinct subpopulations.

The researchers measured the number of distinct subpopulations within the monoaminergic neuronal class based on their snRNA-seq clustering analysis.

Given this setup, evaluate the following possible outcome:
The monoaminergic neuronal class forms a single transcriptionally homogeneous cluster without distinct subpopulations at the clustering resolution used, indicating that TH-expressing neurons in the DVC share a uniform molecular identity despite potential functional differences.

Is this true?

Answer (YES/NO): NO